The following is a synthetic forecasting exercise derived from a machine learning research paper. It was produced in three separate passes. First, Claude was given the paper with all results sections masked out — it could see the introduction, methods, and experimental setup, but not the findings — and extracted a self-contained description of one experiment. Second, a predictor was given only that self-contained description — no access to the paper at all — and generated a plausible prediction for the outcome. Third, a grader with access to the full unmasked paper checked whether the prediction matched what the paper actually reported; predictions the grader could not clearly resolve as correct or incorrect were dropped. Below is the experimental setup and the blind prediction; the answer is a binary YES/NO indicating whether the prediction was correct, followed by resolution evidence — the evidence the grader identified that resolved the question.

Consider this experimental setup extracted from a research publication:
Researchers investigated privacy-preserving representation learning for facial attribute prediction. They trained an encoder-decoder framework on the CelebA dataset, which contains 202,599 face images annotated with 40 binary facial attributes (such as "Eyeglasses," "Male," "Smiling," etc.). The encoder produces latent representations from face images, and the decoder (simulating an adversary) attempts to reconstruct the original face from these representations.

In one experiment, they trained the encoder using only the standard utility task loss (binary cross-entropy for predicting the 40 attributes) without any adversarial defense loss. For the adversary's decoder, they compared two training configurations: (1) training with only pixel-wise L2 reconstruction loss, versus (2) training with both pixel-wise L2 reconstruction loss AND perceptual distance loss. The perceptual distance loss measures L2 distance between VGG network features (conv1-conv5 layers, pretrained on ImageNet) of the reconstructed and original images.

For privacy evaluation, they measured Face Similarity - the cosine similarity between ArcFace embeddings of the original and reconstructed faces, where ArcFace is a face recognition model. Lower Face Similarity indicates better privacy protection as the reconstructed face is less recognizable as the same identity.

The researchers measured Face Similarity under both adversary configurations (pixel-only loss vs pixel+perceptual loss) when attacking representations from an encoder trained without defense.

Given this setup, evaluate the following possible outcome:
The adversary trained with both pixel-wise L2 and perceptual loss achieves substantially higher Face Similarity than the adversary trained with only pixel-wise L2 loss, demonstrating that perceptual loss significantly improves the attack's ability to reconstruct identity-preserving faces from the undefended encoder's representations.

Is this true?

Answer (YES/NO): NO